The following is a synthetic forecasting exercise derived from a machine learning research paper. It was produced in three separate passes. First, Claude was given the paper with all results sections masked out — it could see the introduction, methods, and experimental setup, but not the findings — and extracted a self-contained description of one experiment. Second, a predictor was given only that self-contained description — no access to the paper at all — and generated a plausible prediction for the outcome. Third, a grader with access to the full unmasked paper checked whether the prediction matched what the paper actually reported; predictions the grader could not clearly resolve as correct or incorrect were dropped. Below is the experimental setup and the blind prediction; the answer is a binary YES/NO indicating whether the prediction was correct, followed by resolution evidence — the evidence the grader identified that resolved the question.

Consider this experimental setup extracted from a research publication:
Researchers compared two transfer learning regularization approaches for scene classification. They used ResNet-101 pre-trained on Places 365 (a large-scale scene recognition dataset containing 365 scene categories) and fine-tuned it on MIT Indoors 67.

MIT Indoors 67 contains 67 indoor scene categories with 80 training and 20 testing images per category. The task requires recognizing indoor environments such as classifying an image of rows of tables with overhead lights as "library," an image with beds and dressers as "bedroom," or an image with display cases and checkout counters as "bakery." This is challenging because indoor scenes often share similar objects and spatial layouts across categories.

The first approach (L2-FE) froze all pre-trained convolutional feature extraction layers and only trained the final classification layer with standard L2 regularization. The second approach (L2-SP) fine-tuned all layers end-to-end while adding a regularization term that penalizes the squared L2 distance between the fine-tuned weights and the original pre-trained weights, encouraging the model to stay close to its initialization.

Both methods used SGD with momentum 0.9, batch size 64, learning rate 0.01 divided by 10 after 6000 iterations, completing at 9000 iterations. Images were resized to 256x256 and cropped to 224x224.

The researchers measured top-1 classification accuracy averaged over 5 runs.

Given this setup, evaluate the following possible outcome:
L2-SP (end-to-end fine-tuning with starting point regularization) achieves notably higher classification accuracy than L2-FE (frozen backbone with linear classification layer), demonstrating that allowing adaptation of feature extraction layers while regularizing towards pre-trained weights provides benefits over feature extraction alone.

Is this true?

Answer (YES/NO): YES